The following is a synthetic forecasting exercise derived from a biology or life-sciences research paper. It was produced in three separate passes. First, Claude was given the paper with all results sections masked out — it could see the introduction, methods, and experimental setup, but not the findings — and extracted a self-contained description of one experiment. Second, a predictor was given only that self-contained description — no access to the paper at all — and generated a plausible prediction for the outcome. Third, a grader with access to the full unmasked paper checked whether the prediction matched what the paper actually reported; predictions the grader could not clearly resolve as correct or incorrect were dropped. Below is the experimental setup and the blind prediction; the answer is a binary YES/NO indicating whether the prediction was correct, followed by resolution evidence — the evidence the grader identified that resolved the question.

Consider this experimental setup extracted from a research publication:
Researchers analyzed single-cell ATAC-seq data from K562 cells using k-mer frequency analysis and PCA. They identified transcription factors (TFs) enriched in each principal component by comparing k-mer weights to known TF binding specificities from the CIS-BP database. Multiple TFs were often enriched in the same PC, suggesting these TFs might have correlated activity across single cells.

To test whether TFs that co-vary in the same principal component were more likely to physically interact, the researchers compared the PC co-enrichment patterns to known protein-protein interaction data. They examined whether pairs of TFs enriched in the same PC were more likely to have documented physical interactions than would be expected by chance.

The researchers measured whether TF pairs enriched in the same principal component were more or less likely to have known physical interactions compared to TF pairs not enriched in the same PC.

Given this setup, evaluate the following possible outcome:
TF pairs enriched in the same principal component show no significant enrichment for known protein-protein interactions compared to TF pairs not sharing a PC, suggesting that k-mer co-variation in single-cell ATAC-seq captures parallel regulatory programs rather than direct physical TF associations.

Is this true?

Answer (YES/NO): NO